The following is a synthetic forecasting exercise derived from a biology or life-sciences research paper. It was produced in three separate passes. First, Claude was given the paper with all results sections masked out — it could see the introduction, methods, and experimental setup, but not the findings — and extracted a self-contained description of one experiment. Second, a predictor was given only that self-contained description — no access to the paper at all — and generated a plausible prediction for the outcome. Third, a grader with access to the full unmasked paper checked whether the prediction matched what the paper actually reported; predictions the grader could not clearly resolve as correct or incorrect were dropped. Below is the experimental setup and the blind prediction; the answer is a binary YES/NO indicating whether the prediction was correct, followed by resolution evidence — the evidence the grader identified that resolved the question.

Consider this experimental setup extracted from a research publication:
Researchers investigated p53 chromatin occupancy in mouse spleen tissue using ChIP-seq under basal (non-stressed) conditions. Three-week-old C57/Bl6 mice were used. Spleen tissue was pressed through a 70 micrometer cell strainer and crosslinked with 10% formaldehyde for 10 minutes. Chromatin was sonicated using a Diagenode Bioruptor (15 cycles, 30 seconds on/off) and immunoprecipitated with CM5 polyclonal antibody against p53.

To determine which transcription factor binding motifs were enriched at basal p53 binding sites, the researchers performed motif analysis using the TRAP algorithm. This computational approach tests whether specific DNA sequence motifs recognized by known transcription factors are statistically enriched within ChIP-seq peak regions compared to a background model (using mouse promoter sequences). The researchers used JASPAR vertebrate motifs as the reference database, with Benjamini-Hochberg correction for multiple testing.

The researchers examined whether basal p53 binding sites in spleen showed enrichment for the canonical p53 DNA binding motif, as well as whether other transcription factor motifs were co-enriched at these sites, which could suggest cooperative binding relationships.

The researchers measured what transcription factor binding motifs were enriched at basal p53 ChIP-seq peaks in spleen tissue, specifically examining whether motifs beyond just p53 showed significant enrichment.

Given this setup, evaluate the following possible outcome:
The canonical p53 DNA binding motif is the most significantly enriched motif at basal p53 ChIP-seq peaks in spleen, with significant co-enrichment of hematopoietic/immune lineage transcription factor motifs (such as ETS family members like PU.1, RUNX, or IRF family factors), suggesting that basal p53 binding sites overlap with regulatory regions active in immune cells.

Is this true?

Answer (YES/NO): NO